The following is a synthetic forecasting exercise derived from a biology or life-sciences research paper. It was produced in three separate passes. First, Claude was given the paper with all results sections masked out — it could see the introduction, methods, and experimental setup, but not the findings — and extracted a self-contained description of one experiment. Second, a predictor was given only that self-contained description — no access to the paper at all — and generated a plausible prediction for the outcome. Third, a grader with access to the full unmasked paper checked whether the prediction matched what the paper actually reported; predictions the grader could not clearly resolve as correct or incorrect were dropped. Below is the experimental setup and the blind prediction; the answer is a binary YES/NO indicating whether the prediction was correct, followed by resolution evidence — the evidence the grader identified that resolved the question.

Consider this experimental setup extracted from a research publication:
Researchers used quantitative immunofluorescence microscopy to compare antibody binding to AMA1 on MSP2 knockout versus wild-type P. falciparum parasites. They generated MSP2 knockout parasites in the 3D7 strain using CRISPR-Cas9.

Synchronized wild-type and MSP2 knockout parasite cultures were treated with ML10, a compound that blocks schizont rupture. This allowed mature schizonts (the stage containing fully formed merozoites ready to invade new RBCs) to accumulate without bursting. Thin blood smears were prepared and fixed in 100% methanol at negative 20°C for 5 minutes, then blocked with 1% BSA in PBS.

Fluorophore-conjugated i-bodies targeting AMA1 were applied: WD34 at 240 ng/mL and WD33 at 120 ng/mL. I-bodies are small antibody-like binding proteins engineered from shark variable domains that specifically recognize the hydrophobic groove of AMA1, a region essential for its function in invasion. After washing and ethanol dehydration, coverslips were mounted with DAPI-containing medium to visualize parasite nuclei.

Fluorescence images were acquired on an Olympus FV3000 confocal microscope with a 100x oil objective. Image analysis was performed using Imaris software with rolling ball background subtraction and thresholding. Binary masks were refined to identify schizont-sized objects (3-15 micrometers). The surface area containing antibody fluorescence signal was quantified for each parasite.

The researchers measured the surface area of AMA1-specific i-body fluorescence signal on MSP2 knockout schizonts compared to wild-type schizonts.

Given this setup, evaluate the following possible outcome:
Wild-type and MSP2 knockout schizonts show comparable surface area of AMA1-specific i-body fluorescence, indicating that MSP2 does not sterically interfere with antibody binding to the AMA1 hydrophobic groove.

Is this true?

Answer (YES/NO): NO